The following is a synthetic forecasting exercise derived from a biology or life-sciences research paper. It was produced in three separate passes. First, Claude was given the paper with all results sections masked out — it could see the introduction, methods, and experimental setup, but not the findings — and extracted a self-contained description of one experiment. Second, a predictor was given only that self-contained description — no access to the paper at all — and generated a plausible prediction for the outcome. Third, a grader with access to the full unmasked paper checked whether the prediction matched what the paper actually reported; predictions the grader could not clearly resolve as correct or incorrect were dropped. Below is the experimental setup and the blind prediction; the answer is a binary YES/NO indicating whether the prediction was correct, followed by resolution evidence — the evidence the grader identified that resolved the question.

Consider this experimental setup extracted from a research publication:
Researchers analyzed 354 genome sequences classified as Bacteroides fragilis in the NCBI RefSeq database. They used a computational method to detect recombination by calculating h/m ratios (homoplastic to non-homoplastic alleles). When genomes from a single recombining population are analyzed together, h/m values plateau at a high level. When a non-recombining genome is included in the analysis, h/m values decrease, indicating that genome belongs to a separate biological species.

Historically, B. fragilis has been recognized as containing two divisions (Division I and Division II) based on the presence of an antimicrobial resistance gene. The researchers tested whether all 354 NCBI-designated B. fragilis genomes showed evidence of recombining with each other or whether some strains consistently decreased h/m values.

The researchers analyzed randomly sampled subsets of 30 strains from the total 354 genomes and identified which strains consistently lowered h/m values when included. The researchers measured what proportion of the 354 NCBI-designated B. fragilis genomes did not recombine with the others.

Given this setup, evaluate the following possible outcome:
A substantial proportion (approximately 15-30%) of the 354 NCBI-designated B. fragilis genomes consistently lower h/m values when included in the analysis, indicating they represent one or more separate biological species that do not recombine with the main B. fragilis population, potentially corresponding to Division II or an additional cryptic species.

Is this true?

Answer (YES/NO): YES